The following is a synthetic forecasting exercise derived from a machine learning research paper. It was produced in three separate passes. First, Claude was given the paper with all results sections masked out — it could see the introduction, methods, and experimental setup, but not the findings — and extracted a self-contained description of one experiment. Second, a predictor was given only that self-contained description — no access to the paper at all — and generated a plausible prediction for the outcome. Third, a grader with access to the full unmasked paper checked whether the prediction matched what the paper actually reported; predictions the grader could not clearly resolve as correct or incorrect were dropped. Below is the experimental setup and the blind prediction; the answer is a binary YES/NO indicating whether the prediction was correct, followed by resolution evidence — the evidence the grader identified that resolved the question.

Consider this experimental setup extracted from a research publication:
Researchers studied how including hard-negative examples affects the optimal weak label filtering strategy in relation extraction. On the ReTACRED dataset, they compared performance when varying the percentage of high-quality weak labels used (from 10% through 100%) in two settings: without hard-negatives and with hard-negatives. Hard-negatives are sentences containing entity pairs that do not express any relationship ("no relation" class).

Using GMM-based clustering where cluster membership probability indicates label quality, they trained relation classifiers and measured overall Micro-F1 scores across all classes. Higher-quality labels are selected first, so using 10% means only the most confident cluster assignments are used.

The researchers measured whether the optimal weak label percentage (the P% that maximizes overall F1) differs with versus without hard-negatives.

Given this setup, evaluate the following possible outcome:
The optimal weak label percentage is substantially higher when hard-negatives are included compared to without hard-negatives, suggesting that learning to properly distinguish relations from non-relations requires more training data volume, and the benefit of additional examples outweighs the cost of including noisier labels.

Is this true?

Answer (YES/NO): YES